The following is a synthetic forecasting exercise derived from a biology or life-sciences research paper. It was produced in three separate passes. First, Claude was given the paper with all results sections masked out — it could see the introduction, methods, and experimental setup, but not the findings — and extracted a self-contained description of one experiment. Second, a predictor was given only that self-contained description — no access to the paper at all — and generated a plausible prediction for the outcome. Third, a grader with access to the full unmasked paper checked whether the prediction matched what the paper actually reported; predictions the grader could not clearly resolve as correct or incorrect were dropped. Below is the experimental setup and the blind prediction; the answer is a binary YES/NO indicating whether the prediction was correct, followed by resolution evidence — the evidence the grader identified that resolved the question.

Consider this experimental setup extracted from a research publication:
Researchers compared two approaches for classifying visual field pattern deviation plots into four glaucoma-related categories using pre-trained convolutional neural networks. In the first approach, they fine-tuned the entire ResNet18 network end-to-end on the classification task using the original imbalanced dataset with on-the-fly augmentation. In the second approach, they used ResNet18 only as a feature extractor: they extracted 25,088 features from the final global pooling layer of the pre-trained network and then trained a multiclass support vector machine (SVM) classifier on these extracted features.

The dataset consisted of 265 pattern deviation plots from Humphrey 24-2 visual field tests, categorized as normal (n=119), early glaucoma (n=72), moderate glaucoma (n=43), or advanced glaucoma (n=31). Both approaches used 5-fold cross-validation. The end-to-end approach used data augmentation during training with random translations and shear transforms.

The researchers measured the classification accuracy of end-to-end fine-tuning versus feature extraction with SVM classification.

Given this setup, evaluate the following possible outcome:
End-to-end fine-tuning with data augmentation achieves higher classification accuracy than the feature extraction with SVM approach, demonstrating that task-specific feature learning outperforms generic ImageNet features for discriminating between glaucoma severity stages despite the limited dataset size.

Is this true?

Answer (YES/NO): NO